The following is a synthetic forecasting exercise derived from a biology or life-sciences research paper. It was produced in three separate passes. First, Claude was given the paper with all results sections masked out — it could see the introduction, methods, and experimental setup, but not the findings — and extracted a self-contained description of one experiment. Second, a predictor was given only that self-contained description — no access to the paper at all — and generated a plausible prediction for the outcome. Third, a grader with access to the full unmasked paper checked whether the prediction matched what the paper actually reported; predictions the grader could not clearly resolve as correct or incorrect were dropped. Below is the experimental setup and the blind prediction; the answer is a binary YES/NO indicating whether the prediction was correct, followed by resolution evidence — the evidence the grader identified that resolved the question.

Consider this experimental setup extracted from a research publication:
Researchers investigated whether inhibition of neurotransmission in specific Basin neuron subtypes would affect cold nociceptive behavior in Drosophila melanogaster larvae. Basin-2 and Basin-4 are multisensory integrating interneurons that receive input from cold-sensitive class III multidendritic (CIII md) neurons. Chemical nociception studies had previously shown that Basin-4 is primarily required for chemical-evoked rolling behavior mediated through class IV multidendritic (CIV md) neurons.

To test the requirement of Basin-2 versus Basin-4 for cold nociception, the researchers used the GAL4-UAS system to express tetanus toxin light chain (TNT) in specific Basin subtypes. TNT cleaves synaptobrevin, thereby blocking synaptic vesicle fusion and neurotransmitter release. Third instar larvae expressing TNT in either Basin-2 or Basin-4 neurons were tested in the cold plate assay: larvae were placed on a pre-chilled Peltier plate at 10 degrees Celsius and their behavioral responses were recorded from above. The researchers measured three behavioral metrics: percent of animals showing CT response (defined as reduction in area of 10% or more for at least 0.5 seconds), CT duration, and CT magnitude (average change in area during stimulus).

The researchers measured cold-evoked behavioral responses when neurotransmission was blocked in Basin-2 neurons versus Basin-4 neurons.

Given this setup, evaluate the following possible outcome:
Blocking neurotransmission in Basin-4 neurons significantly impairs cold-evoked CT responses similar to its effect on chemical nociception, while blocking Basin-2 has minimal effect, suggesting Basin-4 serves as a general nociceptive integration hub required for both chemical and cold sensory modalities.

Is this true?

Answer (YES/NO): NO